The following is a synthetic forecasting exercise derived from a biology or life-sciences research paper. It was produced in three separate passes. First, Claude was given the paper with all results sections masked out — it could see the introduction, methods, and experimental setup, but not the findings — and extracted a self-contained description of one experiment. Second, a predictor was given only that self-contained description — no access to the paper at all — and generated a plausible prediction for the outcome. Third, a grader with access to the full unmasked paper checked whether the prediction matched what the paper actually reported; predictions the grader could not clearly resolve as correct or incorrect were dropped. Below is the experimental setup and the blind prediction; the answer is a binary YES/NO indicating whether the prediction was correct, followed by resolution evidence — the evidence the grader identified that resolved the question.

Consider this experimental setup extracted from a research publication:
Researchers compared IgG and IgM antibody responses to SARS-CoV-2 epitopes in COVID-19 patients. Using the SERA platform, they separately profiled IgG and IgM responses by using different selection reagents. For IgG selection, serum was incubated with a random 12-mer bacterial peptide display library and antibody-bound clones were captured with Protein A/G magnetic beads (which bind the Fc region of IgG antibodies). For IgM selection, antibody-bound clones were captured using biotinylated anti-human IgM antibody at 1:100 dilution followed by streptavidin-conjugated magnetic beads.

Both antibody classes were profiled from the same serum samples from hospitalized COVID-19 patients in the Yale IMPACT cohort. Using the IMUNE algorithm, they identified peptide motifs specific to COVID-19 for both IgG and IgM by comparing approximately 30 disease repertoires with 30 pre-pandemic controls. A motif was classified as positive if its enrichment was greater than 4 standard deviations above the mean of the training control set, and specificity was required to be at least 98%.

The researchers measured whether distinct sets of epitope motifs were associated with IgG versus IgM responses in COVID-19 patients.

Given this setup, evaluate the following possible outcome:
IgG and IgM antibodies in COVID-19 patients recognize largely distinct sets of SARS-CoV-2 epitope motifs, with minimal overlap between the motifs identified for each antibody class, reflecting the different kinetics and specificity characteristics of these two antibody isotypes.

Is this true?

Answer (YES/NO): YES